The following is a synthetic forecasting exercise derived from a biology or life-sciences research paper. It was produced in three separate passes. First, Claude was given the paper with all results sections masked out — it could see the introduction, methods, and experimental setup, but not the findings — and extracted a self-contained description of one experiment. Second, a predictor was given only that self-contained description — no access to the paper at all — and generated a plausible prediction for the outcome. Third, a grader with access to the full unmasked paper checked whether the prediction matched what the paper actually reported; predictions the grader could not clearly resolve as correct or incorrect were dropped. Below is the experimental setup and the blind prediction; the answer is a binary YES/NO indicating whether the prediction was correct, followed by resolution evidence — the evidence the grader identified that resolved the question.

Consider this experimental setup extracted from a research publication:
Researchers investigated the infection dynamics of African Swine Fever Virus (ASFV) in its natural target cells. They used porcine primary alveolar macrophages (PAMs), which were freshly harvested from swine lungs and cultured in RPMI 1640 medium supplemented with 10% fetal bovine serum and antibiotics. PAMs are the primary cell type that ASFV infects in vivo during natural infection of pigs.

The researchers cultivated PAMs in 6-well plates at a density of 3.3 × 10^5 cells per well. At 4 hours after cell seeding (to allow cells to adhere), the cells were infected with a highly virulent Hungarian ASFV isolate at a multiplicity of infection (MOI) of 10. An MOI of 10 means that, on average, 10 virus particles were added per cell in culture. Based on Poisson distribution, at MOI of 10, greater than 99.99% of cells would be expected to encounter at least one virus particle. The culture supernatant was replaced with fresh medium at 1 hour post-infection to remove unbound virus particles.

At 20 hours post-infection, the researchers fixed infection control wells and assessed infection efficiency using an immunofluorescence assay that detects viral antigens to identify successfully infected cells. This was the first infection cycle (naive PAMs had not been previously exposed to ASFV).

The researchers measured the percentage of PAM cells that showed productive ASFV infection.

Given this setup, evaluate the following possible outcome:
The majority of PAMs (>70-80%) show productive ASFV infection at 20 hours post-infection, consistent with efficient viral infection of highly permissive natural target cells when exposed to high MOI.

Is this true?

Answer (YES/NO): NO